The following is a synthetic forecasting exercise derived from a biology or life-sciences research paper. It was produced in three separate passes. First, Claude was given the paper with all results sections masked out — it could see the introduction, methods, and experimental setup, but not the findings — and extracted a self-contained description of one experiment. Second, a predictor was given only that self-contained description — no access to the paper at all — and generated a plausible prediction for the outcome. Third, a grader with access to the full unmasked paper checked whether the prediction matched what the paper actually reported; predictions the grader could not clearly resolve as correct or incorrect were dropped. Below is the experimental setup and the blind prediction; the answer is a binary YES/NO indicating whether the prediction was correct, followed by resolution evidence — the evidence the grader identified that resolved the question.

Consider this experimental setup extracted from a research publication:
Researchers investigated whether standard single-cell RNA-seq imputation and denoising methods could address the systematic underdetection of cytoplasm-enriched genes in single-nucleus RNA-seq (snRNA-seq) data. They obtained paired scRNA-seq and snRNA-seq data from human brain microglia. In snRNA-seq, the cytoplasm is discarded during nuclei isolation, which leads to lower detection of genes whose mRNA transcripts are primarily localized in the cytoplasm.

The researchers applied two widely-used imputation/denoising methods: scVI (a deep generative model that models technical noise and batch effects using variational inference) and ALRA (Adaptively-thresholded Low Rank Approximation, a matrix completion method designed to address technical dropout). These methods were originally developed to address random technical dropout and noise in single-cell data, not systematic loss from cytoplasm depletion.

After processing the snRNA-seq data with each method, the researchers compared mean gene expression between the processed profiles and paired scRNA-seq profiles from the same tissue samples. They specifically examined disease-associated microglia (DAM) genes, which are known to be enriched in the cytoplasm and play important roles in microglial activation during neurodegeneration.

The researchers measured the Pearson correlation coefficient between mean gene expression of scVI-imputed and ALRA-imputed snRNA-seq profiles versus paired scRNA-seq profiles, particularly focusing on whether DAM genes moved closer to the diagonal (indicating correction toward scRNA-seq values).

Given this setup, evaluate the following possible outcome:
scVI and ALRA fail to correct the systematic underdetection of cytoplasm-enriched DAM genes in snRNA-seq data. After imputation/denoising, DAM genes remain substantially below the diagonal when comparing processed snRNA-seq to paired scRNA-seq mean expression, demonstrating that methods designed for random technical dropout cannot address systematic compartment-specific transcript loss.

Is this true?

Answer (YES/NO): YES